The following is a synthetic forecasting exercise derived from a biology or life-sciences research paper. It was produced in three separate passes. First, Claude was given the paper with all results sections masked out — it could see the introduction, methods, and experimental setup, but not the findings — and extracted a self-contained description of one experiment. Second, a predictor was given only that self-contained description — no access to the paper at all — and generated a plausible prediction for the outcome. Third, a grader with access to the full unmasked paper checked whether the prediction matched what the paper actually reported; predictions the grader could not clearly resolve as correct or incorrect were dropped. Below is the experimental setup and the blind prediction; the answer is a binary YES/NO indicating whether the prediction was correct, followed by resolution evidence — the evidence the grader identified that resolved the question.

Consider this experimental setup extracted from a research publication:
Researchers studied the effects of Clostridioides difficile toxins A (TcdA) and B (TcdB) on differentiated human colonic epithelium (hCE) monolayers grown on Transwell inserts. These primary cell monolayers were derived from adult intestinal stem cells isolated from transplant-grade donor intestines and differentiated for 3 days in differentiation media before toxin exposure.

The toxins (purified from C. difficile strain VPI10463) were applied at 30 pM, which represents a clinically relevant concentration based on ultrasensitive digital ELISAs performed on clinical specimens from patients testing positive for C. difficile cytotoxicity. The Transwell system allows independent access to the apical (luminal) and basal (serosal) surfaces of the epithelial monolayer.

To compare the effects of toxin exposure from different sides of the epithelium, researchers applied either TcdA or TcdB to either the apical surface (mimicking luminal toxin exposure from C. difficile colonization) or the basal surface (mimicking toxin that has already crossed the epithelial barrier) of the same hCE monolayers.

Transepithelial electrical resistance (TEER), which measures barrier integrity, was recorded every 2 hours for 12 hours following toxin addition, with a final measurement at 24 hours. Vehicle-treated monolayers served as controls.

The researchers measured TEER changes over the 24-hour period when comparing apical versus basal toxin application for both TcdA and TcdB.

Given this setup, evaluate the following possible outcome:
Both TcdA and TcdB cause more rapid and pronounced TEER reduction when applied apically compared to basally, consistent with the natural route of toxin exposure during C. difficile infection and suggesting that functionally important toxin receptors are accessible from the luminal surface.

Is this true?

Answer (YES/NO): NO